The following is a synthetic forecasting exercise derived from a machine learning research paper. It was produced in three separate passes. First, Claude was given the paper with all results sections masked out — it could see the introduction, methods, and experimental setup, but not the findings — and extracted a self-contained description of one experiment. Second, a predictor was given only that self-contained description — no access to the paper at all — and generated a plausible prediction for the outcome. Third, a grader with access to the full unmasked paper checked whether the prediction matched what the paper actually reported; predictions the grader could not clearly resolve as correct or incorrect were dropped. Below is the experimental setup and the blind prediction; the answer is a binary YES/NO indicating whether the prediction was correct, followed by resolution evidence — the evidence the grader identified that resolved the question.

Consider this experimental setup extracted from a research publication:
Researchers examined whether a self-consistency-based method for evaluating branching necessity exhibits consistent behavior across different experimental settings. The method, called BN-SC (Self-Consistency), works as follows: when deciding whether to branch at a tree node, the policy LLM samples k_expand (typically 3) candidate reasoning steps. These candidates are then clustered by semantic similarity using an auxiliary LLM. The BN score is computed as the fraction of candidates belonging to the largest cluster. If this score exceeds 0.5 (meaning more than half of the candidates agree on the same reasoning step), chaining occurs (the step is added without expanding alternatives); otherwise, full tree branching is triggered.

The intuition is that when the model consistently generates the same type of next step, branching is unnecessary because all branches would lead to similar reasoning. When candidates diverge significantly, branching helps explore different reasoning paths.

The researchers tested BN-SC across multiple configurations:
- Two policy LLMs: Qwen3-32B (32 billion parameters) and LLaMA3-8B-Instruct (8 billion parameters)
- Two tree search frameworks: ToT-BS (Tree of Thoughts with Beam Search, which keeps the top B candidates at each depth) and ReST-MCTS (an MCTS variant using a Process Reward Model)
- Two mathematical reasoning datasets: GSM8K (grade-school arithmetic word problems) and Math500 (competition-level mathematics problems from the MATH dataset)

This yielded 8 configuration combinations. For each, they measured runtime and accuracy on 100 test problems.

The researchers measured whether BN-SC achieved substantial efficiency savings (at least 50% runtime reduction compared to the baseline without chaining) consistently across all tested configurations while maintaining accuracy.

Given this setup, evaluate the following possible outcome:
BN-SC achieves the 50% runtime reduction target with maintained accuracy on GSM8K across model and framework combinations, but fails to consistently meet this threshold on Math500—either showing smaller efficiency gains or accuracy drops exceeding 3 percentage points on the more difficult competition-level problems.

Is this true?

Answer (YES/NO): NO